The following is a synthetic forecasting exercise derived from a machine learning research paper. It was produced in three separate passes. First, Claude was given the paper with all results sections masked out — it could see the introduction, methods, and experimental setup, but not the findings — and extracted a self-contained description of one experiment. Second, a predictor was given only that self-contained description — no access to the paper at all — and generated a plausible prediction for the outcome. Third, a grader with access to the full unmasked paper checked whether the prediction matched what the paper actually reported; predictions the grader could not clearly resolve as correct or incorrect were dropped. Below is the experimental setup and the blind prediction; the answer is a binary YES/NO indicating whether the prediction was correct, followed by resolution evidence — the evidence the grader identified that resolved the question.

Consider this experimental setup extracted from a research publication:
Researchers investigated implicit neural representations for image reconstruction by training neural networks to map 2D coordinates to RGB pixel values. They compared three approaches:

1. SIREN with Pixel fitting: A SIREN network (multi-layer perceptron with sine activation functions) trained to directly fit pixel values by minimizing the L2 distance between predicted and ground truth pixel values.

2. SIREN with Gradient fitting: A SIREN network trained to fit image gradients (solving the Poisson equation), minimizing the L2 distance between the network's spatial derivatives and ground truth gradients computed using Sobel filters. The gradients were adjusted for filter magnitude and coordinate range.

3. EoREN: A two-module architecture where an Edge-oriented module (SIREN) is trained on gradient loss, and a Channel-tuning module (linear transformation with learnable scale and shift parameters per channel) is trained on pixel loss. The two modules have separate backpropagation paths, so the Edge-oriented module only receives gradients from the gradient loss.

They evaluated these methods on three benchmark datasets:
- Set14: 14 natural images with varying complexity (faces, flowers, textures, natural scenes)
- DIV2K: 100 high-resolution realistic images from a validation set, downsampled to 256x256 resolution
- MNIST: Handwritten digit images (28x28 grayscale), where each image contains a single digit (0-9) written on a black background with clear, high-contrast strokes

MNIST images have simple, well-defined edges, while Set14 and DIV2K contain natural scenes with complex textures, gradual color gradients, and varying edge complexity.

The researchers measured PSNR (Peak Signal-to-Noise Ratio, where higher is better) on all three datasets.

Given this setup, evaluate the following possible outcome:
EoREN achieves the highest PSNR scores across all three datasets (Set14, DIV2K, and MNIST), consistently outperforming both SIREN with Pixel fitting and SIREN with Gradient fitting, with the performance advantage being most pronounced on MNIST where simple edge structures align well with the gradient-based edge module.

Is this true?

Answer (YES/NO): NO